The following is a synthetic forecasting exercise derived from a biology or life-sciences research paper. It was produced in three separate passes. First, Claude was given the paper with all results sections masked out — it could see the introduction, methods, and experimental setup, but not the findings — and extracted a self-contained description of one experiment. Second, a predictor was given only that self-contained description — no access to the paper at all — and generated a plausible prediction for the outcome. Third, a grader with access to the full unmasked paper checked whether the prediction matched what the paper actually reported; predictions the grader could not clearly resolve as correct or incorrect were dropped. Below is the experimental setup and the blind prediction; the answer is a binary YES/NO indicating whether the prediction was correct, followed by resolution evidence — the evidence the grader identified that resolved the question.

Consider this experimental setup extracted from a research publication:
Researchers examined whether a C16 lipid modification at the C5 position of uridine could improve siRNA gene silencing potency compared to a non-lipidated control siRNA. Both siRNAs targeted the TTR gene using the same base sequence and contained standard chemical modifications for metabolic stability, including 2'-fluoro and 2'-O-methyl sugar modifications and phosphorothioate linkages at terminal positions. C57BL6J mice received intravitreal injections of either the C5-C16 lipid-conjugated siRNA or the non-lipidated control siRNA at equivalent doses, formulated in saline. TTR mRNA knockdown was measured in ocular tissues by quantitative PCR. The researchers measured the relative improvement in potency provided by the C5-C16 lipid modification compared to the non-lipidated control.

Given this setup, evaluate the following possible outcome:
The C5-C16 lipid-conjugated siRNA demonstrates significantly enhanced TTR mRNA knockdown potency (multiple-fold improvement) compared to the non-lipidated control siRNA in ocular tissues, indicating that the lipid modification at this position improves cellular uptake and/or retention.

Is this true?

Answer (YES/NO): NO